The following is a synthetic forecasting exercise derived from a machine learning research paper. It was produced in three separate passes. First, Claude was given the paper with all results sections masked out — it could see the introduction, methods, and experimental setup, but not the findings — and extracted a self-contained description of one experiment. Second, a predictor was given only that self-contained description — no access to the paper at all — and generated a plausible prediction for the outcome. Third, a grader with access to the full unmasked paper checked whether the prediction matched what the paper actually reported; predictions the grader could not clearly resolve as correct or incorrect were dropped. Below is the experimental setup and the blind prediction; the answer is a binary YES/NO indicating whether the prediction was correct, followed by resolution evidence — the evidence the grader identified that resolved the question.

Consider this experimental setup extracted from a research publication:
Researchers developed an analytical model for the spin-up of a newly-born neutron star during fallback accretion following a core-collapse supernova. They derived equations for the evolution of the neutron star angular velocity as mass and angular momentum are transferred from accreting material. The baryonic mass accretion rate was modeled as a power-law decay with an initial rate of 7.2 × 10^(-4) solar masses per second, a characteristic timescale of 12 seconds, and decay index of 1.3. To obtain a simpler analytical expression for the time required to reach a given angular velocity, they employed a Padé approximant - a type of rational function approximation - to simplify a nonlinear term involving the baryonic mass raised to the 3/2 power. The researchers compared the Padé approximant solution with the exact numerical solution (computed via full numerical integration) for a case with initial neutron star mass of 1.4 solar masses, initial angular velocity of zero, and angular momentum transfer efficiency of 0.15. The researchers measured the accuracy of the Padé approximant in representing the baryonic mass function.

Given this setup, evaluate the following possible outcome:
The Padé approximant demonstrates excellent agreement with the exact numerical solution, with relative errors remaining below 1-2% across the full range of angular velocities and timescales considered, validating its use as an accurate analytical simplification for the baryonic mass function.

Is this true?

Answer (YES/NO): YES